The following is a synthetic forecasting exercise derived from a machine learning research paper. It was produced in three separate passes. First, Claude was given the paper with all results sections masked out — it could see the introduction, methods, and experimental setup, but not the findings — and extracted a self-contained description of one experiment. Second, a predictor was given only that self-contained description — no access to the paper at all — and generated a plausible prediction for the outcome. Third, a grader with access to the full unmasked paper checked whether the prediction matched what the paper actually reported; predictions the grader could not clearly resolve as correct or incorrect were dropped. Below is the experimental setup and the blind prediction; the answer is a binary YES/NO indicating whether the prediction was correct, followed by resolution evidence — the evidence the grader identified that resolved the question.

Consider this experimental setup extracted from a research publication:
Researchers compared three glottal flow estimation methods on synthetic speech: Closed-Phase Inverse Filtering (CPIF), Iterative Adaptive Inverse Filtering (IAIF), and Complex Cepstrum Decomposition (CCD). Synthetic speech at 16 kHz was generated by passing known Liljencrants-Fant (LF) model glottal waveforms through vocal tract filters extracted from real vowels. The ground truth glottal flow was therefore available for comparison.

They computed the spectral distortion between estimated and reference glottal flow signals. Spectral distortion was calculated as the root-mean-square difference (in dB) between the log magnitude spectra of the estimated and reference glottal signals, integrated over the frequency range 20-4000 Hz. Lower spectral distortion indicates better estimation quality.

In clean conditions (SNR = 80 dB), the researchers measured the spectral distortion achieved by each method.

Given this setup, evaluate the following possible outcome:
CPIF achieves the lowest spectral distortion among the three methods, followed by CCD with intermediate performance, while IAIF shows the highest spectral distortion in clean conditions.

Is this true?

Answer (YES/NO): NO